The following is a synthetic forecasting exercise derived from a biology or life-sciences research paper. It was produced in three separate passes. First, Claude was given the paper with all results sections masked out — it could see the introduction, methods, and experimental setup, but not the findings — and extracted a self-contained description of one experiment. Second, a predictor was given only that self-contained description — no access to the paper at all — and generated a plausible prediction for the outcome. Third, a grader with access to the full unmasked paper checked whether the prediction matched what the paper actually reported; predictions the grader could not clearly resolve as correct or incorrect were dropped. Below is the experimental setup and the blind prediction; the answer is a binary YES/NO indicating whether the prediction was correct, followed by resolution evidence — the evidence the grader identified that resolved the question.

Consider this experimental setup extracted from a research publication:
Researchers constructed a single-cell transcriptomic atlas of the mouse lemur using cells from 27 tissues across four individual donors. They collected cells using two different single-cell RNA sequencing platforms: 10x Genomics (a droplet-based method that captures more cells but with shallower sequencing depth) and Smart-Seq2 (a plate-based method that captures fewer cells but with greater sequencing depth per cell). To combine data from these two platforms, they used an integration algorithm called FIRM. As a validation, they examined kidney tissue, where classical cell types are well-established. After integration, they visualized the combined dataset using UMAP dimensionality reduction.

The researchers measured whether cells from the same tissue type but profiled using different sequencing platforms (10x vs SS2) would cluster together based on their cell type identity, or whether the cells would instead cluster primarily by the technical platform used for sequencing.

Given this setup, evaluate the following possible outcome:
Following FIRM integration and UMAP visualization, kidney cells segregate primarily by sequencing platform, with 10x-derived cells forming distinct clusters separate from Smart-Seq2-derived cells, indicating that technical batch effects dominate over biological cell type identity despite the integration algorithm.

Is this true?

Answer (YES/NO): NO